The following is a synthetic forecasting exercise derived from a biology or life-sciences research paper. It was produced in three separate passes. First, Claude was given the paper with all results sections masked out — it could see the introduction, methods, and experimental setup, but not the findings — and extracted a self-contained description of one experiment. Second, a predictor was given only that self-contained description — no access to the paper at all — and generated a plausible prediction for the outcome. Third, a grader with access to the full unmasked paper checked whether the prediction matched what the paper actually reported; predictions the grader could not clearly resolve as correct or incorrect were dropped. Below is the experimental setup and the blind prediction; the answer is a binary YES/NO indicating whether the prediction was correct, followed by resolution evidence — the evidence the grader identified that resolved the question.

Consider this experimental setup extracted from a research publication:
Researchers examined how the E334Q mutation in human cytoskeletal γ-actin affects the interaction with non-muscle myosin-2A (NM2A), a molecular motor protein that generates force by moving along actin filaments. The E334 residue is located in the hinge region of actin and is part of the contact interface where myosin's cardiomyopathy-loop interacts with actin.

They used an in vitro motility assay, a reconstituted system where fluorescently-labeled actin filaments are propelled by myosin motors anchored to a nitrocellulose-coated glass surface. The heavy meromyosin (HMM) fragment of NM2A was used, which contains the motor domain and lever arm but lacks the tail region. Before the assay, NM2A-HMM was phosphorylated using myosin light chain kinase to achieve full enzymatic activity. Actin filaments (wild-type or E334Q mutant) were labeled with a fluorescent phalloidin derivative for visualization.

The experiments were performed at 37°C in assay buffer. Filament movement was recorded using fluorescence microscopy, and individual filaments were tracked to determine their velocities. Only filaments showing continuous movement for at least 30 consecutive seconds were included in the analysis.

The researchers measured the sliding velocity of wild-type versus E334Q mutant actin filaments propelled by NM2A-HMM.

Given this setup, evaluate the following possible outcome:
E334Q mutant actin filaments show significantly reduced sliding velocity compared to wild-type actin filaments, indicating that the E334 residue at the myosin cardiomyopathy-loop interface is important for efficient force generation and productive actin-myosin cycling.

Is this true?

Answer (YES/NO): YES